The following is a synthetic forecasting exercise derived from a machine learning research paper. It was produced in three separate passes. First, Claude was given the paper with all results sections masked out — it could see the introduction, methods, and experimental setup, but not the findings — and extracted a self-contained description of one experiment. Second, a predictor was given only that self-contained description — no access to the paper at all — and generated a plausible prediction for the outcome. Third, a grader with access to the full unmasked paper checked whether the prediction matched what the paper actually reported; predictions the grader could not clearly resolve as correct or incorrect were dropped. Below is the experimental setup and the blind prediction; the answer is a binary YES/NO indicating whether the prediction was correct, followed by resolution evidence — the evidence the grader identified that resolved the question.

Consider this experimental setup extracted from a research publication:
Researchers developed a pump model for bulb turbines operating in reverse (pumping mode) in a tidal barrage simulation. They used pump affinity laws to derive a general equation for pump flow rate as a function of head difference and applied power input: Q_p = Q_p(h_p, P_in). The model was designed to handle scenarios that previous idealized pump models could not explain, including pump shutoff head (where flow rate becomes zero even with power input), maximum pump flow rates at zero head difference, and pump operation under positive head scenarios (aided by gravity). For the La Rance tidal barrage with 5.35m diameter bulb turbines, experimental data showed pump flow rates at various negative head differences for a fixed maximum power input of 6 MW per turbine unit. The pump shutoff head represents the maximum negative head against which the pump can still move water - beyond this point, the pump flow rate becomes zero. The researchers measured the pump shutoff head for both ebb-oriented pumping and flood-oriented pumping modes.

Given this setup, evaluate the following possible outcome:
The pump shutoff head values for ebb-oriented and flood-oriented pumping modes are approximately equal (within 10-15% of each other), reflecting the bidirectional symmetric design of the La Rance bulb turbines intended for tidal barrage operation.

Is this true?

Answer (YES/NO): YES